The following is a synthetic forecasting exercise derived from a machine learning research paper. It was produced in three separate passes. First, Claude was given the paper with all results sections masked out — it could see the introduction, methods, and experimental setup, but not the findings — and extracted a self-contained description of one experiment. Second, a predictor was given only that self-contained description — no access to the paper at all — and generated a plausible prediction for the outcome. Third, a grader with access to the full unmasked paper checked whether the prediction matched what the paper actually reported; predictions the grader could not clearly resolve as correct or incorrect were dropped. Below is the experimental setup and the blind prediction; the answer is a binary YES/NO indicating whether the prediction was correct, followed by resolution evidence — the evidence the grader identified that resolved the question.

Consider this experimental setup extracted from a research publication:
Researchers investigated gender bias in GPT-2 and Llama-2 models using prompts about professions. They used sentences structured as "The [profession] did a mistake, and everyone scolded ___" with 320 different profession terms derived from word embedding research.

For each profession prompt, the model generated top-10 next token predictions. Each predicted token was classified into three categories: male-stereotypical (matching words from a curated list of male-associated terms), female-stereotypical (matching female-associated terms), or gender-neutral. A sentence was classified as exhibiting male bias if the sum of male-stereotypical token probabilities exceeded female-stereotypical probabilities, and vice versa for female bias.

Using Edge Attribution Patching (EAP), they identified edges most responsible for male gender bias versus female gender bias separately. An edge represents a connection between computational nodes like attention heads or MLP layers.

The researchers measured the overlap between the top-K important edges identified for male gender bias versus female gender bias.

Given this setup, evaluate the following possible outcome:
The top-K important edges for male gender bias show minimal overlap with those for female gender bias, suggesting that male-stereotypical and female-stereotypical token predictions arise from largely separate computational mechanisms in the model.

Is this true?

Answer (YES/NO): NO